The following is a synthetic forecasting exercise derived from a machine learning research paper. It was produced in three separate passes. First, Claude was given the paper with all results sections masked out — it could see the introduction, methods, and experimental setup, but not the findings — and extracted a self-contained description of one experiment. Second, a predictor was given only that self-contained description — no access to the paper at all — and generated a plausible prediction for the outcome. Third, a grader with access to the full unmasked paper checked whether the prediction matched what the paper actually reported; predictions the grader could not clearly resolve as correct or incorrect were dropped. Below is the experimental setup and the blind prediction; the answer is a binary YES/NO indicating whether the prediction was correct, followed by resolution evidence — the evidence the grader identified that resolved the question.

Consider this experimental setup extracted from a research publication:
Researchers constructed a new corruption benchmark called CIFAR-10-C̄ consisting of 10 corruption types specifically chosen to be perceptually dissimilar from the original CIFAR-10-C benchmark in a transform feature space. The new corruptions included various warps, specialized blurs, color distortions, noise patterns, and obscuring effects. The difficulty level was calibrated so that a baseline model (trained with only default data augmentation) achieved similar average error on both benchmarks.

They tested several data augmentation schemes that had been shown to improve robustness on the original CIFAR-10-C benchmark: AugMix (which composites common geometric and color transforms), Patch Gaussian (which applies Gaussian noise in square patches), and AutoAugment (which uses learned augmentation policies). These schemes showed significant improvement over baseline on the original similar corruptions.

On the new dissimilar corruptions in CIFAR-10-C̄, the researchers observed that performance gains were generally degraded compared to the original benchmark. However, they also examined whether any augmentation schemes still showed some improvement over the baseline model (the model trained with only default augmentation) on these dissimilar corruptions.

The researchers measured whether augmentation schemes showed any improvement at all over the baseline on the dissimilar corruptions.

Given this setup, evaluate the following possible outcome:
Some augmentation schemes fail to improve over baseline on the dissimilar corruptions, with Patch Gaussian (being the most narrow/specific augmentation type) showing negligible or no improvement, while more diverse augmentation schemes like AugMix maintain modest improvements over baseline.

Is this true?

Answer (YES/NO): NO